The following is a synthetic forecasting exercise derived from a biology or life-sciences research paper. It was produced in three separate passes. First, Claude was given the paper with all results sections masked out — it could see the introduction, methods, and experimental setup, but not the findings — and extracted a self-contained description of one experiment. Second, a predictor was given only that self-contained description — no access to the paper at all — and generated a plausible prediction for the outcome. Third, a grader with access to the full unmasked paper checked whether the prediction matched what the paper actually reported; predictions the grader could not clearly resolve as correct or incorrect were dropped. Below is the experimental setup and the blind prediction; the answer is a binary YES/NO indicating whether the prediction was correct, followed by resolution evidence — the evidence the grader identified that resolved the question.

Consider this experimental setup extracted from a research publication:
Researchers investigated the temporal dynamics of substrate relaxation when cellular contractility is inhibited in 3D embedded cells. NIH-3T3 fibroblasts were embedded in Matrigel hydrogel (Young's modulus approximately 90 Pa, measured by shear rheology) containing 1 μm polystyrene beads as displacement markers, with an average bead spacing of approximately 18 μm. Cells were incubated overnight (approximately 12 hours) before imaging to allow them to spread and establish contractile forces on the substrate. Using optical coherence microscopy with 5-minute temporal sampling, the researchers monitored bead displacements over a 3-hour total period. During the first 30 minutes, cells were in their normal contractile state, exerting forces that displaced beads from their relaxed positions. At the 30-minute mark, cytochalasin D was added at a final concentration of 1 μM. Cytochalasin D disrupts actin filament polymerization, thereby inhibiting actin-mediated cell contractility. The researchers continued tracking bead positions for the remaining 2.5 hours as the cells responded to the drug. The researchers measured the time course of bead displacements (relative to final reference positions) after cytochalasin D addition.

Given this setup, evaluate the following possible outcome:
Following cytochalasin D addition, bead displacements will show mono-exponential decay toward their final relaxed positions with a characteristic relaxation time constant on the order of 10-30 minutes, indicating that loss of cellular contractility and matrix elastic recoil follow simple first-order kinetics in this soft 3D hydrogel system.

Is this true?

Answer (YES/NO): NO